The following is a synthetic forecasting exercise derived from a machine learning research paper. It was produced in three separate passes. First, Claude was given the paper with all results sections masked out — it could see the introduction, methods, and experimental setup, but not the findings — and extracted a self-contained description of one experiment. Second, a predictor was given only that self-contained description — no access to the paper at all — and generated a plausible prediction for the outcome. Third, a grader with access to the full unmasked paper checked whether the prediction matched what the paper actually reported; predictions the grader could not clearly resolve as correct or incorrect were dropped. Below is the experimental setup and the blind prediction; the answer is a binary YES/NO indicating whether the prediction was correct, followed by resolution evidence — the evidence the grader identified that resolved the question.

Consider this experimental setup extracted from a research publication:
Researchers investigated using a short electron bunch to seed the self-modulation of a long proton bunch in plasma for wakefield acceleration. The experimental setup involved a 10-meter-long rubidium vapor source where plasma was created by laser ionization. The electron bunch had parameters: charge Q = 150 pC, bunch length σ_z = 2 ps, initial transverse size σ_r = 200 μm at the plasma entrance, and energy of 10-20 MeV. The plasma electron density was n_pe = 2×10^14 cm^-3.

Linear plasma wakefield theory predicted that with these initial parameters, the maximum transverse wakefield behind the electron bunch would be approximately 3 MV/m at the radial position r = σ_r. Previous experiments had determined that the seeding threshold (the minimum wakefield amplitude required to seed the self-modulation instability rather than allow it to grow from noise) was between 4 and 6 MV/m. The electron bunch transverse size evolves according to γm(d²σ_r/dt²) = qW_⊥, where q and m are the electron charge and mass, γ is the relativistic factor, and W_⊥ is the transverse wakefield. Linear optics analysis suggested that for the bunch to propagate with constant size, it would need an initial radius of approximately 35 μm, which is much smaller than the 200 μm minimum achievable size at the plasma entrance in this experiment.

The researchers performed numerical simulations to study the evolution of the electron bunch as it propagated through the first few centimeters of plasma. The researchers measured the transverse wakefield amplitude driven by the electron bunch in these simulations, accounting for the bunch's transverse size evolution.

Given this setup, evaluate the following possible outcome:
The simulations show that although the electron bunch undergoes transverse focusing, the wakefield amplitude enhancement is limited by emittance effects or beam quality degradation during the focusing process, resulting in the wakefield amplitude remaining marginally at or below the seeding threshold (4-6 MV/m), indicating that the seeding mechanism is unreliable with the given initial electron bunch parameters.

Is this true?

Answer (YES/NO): NO